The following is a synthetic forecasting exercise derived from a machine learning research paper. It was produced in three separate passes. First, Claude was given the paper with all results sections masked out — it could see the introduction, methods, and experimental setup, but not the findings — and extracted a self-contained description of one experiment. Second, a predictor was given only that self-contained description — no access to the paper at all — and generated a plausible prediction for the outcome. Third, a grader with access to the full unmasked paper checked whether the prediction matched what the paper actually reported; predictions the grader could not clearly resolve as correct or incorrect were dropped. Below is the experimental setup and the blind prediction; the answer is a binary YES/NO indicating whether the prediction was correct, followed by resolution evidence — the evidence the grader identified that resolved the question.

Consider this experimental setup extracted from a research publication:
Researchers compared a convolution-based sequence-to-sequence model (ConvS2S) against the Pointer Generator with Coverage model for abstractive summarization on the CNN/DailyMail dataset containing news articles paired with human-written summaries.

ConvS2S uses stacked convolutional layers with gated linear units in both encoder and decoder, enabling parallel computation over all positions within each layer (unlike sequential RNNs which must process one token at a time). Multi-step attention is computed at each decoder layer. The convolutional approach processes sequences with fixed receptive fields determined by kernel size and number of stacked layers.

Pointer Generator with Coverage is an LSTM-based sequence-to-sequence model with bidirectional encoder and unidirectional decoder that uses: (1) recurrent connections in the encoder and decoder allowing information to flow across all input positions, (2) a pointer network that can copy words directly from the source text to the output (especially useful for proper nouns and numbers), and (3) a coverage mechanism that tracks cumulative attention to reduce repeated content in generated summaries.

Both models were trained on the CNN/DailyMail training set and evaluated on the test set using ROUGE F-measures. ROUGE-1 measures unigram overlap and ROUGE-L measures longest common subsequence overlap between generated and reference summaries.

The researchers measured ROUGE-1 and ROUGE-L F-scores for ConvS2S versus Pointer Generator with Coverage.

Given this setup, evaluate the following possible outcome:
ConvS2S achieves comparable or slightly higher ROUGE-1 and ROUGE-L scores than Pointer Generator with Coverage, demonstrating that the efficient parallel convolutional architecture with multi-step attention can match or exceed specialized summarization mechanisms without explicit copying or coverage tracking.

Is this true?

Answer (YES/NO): YES